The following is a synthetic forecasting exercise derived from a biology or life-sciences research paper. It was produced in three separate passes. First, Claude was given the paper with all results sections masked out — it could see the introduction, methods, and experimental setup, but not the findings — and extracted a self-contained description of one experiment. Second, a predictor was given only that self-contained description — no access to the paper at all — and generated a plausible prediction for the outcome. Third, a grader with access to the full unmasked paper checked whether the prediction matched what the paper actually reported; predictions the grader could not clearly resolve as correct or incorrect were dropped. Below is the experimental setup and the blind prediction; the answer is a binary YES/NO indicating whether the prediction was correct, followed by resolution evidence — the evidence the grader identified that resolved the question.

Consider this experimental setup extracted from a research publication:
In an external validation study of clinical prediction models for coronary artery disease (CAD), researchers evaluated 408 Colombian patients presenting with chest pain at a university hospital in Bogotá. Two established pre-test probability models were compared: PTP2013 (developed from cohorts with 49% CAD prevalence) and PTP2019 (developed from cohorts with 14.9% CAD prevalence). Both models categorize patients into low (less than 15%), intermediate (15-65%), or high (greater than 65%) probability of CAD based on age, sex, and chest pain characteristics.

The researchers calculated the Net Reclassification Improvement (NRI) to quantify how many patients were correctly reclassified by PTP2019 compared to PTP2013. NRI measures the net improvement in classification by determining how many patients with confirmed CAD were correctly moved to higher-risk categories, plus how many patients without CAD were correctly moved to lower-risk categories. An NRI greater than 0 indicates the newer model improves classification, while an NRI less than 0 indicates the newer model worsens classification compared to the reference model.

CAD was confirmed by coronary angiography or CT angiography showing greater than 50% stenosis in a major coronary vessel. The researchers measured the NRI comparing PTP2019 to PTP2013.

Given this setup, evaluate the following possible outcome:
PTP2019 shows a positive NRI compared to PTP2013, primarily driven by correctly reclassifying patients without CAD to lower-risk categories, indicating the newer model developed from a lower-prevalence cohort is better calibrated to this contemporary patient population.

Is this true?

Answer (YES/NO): NO